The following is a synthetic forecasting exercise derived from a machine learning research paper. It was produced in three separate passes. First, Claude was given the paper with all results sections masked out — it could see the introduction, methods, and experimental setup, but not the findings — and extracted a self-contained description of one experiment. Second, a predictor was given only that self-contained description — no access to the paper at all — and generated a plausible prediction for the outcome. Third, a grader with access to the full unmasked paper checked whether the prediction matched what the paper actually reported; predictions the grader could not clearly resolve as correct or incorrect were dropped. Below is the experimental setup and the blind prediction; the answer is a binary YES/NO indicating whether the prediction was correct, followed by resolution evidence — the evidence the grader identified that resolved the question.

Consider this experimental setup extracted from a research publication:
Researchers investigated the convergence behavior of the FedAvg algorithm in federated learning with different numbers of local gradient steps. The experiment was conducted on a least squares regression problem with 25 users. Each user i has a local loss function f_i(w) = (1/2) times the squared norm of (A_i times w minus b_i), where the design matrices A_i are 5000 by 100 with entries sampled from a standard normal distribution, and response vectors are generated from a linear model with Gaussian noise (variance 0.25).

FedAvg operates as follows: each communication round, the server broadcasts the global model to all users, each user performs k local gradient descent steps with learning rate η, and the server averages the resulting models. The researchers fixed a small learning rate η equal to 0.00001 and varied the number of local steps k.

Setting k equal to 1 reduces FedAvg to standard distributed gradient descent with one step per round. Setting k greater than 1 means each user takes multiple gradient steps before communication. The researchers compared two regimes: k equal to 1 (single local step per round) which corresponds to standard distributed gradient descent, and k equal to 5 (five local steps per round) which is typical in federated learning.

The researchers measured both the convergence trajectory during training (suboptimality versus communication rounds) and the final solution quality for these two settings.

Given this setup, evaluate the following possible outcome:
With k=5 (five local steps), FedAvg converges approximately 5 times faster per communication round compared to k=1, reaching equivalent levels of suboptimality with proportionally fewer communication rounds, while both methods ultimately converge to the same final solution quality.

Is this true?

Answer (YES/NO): NO